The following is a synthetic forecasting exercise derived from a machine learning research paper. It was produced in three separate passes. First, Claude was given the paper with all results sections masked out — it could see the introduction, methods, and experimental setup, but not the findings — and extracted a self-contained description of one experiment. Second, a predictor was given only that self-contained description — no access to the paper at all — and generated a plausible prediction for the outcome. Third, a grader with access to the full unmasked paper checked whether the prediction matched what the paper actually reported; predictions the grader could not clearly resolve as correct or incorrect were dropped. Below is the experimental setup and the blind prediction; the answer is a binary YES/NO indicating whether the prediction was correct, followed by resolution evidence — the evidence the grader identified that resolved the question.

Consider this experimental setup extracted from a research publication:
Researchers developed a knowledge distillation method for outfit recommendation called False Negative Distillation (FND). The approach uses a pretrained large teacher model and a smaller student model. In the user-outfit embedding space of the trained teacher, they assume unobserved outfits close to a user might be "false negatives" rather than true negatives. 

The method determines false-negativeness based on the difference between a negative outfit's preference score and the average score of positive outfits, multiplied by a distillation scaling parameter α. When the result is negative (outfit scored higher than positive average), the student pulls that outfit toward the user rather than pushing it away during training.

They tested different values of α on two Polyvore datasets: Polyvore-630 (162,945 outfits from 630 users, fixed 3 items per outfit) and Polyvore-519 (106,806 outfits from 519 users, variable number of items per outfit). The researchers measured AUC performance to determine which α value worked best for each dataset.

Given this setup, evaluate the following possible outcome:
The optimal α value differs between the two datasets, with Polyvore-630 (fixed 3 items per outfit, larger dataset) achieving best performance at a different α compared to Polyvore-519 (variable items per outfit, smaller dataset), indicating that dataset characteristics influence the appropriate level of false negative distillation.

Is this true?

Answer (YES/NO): YES